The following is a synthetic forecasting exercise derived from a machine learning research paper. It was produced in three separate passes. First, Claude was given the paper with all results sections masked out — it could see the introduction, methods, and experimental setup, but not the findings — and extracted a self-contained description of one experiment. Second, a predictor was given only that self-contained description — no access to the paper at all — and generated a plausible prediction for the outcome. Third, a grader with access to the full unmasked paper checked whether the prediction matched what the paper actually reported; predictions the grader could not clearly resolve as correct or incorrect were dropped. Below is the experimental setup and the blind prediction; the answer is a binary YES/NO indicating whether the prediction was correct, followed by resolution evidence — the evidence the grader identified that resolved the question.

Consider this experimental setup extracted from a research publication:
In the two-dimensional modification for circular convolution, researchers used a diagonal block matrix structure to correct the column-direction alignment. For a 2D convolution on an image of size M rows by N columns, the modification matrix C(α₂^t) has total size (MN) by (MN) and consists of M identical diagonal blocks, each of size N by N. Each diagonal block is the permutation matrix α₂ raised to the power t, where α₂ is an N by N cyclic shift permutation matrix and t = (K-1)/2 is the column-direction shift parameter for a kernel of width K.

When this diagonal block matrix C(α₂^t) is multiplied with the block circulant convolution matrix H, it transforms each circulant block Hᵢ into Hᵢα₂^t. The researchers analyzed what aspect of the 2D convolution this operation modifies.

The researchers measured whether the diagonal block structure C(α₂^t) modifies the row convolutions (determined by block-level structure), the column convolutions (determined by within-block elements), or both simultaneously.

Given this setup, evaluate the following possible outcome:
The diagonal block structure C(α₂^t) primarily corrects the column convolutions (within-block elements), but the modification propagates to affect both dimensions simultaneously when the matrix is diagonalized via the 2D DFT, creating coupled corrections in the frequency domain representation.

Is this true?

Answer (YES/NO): NO